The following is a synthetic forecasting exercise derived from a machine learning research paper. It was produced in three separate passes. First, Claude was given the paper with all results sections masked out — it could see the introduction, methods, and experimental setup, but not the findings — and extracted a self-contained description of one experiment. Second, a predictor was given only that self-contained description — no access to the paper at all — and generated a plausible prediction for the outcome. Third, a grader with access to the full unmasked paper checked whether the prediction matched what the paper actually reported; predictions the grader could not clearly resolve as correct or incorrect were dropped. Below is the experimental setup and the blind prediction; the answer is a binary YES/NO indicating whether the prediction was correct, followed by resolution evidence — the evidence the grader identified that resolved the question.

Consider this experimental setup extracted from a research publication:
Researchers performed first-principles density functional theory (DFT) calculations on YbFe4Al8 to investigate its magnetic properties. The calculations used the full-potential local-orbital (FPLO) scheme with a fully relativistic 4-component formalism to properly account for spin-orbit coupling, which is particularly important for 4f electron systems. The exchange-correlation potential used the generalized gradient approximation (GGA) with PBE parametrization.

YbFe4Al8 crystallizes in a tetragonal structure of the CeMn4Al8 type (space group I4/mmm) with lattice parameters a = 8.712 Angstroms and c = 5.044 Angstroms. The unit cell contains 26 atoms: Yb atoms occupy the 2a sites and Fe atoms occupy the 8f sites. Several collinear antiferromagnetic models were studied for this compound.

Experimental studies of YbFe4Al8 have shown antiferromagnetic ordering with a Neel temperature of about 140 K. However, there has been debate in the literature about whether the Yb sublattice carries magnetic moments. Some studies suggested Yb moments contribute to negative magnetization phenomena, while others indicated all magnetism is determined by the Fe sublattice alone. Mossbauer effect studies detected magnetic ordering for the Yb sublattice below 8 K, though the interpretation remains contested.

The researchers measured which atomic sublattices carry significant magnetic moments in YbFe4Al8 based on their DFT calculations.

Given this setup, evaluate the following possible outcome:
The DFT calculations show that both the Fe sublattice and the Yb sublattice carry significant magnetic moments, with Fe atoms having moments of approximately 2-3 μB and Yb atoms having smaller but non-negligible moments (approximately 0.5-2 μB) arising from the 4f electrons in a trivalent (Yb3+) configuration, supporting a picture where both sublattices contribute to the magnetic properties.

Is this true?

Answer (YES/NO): NO